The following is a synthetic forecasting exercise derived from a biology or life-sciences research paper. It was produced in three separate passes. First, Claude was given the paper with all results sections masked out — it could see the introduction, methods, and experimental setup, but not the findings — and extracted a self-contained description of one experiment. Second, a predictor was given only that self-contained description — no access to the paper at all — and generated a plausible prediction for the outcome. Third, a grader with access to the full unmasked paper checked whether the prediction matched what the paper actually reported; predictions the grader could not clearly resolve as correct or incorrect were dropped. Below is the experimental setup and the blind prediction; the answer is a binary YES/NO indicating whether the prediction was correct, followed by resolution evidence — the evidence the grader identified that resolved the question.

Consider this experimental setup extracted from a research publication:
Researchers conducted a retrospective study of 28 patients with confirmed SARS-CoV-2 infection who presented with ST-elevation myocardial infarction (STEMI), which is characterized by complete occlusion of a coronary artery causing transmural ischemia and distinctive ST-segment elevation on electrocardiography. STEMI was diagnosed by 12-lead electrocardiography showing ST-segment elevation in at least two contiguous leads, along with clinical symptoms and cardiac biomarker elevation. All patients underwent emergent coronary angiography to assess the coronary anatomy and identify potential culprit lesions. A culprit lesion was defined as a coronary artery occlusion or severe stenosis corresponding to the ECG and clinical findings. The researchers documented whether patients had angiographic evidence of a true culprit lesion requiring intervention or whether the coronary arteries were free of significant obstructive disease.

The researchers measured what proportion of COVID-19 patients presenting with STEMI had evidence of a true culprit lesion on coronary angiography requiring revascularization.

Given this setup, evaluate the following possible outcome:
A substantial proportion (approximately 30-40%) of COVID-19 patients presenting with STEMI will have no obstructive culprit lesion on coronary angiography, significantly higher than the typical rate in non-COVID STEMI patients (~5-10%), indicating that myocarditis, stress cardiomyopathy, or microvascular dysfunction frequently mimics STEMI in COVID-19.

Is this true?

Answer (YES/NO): YES